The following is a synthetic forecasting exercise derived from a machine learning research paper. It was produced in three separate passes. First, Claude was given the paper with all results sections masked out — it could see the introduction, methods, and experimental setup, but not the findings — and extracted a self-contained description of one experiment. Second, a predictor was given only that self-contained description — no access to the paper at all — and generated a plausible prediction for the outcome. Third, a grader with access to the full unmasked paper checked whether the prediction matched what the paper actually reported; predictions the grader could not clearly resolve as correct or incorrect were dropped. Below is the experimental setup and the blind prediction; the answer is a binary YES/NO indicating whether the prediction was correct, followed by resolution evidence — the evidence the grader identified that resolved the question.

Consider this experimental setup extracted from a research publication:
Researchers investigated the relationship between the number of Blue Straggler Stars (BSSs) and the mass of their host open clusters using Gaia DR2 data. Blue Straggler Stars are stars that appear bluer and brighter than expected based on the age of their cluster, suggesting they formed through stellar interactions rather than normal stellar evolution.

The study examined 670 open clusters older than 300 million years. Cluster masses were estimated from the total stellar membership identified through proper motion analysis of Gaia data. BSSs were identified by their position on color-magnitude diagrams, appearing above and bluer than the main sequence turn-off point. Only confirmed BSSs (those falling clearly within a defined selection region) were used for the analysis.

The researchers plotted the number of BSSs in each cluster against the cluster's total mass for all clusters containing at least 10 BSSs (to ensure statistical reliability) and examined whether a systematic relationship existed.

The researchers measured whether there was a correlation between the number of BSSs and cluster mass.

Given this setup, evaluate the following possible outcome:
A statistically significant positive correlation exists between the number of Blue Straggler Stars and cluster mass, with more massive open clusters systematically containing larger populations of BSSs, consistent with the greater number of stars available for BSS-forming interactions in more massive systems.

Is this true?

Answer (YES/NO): YES